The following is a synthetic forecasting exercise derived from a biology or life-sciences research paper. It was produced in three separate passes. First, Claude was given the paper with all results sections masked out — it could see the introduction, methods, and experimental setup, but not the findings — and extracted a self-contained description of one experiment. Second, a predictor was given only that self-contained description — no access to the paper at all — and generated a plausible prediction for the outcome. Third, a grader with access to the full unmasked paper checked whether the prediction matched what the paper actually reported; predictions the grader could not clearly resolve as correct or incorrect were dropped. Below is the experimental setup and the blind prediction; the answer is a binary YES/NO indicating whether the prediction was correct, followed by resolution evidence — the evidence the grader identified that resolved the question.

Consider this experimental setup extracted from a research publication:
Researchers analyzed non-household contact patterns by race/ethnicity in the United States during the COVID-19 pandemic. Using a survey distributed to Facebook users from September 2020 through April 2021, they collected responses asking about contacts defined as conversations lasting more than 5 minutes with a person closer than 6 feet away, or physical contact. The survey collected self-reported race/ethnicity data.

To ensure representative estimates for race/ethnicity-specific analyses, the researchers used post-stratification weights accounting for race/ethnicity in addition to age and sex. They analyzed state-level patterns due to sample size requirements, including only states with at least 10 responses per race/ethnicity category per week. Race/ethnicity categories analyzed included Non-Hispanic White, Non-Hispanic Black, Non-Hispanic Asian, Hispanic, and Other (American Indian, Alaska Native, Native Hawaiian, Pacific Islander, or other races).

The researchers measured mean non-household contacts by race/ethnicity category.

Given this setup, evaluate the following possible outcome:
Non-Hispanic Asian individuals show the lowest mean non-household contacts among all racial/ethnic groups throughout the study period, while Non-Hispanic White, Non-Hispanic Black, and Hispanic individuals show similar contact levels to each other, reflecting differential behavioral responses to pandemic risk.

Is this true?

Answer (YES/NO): NO